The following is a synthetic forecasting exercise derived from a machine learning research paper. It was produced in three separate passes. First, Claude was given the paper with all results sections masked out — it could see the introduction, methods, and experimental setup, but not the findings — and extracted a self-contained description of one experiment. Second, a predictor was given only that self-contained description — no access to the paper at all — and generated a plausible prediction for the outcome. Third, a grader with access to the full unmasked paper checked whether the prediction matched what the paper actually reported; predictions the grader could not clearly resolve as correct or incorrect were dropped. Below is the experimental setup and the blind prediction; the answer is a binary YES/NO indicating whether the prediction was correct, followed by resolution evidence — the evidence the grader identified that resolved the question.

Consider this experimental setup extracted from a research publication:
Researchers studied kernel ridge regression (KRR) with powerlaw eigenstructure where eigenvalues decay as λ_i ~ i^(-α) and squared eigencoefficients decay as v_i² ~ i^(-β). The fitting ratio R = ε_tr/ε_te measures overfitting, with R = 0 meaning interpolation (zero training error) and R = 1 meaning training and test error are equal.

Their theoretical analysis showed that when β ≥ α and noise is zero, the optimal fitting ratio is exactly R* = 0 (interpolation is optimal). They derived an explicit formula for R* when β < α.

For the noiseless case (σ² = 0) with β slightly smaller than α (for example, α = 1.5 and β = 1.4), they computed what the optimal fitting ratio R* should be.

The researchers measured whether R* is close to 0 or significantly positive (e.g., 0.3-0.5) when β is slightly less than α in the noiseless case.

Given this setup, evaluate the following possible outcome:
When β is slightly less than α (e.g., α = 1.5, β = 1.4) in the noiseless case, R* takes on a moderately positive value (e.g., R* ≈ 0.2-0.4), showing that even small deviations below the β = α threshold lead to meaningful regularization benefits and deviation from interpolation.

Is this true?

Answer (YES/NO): NO